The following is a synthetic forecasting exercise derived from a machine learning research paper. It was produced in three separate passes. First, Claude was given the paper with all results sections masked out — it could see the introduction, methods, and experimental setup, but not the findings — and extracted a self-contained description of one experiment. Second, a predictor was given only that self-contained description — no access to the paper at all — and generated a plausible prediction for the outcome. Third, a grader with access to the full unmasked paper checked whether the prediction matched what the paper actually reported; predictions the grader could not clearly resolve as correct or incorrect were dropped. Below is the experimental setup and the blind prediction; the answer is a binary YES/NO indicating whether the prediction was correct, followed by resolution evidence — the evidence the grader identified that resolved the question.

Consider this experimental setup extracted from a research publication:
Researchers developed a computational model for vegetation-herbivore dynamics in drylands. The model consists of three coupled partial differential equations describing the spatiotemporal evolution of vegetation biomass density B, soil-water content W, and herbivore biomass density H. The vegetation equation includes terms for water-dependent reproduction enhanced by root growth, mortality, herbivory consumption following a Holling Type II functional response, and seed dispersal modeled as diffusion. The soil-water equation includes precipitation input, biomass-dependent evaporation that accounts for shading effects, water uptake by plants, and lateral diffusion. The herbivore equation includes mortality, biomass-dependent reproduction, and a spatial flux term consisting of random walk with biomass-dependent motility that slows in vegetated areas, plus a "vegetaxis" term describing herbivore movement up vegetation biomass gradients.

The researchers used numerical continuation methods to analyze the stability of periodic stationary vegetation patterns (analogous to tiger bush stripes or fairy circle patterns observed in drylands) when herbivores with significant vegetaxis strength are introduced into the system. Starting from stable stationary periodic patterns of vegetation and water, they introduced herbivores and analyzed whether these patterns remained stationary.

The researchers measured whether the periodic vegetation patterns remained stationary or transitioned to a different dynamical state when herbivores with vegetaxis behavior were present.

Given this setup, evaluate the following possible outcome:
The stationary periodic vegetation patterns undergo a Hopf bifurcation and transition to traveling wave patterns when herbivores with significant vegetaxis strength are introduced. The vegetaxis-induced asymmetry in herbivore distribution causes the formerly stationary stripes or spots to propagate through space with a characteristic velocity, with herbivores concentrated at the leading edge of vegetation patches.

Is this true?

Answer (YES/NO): NO